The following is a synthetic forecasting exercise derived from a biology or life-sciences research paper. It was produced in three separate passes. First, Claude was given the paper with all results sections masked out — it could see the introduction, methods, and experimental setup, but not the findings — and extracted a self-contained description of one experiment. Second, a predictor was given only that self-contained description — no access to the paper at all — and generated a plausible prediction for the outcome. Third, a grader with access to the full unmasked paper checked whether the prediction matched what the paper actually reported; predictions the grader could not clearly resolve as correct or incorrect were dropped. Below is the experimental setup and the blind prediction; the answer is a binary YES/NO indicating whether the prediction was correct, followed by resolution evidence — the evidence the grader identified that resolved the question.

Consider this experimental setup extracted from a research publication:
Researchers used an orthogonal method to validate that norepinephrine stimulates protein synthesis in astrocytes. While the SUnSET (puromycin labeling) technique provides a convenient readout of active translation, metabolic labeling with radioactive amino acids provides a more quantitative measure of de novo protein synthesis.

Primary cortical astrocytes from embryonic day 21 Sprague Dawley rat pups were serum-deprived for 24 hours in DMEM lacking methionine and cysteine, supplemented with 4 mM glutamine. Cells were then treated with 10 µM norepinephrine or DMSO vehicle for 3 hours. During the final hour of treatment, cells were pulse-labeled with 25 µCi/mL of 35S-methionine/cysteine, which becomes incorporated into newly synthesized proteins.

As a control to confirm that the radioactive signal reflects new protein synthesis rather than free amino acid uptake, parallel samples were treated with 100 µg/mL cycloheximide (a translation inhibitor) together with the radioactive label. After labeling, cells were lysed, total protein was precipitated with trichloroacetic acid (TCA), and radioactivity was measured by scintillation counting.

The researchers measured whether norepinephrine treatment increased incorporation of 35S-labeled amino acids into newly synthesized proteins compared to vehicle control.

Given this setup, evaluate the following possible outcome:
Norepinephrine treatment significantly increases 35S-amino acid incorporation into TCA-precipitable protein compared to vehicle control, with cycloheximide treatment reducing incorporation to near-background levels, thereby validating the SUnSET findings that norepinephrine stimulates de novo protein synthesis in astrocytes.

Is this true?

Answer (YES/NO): YES